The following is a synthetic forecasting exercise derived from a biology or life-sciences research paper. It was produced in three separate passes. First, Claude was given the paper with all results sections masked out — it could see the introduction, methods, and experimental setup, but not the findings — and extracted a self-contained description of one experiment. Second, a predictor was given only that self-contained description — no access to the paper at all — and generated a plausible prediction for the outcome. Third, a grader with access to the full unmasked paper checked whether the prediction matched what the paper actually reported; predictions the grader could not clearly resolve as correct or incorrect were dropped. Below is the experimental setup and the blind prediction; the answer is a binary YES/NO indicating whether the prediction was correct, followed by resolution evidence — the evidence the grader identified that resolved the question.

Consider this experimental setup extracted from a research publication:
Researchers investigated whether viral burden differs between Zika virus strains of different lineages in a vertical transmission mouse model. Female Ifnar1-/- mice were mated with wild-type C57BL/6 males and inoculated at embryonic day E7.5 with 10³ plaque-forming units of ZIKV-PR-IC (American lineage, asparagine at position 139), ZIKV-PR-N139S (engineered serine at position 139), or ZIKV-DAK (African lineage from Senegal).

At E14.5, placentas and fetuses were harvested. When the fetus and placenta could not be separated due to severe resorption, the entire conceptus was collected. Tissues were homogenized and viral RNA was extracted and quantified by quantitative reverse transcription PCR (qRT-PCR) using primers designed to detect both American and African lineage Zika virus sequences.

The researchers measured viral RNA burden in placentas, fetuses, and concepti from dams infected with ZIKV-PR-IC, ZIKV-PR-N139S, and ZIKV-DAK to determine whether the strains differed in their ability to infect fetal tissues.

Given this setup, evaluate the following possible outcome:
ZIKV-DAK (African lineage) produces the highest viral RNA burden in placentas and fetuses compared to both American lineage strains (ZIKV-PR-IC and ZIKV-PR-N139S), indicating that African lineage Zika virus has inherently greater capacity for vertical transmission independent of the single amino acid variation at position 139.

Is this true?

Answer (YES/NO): NO